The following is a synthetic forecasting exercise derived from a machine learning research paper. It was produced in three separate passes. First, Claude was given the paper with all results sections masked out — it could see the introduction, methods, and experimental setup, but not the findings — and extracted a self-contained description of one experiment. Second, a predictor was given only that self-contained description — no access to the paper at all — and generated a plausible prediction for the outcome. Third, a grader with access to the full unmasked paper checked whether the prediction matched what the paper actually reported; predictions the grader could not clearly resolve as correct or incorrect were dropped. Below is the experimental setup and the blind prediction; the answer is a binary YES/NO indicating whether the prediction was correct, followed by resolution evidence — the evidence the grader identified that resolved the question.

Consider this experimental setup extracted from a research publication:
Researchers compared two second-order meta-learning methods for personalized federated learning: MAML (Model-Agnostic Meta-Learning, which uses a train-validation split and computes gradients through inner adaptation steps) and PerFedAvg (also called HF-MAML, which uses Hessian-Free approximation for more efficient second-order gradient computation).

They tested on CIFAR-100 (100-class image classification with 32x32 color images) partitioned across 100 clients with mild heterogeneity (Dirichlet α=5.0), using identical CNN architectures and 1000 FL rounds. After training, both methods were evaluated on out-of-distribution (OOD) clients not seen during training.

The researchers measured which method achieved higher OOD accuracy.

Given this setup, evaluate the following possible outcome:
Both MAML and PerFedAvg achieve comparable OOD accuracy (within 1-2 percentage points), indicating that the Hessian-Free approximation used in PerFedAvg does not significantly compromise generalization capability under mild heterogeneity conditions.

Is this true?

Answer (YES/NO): YES